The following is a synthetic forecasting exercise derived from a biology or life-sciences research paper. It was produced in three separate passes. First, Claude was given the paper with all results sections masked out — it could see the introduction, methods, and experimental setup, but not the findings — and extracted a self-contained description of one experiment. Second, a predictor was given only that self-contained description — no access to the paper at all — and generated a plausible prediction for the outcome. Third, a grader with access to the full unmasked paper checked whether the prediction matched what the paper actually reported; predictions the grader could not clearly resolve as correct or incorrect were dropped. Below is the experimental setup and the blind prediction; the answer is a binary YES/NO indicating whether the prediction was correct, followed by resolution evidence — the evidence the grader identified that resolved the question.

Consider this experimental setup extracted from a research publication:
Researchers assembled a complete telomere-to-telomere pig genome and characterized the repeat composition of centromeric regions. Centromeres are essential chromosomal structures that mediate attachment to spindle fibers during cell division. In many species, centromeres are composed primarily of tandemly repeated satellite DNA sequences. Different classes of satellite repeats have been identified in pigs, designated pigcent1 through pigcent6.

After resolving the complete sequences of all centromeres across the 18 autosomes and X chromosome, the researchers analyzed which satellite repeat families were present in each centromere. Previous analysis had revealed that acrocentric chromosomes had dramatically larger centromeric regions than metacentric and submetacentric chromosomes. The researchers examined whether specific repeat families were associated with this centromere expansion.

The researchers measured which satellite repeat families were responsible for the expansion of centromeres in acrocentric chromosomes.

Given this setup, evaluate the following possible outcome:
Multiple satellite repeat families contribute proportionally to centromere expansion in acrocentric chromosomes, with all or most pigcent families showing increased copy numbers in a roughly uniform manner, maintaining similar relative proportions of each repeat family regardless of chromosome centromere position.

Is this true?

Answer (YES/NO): NO